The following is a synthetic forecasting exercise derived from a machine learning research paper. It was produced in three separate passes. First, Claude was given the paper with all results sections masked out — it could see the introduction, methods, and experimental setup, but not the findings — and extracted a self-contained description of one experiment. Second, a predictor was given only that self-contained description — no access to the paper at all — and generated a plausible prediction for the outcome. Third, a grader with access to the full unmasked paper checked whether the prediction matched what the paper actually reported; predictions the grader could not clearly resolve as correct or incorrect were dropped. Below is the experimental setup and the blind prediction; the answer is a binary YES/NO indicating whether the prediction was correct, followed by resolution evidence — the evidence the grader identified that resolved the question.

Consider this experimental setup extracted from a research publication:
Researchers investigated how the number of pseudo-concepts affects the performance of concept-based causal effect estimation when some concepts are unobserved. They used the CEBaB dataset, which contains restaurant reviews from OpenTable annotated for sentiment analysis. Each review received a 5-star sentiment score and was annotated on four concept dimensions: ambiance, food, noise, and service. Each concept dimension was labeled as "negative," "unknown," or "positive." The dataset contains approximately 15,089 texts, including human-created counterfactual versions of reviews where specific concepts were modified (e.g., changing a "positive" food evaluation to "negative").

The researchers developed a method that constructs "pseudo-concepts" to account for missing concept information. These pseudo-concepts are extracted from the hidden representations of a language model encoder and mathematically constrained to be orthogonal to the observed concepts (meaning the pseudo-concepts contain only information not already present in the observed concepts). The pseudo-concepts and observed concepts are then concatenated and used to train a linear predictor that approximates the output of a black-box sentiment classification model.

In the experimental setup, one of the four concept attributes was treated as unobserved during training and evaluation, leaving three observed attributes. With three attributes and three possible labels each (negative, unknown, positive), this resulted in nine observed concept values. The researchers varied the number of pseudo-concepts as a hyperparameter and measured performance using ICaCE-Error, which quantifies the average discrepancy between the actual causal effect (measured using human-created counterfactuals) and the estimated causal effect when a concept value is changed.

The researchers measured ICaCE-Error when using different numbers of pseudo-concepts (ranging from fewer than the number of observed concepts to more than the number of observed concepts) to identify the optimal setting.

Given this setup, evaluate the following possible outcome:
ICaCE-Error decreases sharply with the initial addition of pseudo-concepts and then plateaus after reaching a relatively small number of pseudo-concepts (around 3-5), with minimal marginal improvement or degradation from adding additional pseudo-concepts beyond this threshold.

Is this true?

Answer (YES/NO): NO